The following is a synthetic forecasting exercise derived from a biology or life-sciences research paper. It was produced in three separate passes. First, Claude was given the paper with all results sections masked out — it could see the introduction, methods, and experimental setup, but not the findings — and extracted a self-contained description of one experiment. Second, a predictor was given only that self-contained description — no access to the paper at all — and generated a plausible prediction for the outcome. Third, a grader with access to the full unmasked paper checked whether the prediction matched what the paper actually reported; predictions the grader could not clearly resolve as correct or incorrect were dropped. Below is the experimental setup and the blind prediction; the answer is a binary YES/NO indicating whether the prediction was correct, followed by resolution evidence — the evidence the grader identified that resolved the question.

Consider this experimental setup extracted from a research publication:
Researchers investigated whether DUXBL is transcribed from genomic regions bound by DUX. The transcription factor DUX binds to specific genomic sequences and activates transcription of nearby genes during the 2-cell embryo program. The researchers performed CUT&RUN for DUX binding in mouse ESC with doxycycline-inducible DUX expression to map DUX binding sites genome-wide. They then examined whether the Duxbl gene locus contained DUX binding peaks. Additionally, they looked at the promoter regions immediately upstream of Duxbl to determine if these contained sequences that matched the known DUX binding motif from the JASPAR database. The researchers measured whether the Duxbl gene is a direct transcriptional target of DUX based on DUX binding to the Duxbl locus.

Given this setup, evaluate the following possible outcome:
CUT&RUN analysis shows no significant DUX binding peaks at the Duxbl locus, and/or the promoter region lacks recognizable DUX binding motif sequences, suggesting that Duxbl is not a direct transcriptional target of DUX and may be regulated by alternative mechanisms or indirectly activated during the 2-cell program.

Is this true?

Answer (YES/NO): NO